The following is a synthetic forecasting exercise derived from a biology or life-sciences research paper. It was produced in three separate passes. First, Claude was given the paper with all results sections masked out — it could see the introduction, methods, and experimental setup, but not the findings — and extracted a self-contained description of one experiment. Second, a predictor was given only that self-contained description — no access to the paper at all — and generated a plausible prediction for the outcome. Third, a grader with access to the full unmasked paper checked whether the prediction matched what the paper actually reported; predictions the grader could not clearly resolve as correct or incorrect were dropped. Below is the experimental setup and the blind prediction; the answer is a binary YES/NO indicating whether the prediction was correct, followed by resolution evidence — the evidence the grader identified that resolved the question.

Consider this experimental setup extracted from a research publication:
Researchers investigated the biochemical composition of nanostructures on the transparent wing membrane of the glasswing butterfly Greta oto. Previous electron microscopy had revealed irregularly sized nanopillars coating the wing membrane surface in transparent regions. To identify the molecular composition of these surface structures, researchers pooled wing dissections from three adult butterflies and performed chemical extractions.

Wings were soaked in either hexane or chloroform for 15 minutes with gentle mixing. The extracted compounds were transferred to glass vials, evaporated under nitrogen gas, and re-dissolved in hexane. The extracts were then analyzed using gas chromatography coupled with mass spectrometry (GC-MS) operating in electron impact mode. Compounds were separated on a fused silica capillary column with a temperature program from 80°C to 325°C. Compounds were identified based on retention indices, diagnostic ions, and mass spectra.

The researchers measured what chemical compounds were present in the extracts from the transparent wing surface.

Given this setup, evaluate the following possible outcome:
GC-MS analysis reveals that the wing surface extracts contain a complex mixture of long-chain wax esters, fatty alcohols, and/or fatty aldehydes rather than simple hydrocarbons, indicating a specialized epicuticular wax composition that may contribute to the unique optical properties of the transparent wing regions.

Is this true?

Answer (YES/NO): NO